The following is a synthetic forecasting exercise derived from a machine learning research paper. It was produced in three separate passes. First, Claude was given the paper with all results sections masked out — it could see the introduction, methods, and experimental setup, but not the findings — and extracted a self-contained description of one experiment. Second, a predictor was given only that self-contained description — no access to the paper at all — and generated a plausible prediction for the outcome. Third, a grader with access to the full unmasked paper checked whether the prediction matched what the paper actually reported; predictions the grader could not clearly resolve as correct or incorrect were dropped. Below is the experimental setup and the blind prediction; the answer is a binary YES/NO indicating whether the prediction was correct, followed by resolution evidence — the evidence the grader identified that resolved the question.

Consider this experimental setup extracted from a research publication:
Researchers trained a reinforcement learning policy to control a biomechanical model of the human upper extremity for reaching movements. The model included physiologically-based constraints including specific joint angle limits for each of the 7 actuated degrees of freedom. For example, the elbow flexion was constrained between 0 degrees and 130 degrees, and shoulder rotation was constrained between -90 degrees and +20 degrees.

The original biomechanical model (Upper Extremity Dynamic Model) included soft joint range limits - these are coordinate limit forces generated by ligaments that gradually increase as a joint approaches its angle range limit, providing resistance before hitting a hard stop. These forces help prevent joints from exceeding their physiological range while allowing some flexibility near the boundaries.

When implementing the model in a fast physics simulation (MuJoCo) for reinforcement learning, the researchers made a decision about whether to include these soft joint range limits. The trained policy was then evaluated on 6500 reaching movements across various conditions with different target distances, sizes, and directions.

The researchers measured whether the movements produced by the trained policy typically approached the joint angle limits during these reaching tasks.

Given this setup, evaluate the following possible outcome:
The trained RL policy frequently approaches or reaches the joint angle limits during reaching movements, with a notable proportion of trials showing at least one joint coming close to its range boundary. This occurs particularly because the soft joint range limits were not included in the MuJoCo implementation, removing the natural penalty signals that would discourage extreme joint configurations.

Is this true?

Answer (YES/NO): NO